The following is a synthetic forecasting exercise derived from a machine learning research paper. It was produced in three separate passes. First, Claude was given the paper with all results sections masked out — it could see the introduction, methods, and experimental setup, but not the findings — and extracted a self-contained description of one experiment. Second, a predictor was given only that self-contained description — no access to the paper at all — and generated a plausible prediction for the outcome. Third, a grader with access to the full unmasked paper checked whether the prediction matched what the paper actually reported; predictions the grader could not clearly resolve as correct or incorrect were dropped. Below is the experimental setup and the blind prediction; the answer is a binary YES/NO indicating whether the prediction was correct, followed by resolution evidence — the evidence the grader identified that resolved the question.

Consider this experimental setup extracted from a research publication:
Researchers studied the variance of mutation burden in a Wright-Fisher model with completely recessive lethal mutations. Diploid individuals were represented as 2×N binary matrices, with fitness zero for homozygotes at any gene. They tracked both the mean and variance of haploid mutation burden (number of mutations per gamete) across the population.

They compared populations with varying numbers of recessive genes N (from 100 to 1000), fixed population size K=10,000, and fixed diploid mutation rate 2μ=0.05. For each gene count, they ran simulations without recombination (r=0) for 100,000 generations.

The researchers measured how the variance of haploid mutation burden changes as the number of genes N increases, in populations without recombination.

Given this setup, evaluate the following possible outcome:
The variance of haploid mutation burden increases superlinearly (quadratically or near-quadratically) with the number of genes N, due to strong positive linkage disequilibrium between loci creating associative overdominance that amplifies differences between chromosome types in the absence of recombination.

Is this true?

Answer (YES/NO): NO